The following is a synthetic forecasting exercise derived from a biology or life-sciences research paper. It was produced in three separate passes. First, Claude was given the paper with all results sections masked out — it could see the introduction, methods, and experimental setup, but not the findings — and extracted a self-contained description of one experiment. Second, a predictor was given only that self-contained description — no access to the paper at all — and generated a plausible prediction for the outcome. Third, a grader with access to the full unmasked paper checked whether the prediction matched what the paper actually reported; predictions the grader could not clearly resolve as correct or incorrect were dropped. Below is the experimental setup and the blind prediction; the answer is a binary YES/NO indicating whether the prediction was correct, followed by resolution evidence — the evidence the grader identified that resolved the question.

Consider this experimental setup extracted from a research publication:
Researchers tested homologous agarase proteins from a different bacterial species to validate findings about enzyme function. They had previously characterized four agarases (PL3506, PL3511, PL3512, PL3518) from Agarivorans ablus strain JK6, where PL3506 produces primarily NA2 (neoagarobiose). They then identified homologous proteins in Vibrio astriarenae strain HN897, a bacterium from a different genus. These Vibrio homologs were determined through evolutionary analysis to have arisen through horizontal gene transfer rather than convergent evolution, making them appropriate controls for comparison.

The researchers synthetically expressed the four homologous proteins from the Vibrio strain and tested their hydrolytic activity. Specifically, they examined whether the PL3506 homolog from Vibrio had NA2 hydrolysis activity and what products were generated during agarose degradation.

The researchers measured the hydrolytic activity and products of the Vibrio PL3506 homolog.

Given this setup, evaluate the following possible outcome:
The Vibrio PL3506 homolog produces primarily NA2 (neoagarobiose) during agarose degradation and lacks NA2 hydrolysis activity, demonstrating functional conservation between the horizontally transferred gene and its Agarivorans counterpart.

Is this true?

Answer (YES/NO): NO